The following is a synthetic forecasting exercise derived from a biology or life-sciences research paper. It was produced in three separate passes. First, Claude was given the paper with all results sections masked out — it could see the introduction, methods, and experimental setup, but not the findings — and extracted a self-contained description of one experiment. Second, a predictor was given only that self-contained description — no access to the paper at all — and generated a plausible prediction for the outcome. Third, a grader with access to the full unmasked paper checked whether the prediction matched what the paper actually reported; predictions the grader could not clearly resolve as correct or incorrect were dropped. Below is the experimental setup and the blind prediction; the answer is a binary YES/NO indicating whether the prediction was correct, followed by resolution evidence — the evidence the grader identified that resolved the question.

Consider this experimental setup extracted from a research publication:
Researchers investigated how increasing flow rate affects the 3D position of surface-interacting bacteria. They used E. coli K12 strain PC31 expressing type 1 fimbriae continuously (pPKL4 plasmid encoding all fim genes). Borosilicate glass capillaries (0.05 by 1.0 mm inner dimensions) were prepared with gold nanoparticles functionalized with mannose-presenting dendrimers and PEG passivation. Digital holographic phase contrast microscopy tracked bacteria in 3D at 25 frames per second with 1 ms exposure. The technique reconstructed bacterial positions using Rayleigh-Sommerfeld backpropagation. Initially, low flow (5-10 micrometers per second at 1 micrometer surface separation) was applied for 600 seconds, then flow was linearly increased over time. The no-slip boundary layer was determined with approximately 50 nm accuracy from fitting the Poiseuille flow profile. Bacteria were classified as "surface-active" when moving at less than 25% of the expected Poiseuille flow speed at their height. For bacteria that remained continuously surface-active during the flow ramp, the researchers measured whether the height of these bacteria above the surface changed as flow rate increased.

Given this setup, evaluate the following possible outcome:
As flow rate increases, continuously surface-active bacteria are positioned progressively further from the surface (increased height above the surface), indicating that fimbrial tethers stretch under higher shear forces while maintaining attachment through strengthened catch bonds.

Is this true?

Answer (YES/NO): NO